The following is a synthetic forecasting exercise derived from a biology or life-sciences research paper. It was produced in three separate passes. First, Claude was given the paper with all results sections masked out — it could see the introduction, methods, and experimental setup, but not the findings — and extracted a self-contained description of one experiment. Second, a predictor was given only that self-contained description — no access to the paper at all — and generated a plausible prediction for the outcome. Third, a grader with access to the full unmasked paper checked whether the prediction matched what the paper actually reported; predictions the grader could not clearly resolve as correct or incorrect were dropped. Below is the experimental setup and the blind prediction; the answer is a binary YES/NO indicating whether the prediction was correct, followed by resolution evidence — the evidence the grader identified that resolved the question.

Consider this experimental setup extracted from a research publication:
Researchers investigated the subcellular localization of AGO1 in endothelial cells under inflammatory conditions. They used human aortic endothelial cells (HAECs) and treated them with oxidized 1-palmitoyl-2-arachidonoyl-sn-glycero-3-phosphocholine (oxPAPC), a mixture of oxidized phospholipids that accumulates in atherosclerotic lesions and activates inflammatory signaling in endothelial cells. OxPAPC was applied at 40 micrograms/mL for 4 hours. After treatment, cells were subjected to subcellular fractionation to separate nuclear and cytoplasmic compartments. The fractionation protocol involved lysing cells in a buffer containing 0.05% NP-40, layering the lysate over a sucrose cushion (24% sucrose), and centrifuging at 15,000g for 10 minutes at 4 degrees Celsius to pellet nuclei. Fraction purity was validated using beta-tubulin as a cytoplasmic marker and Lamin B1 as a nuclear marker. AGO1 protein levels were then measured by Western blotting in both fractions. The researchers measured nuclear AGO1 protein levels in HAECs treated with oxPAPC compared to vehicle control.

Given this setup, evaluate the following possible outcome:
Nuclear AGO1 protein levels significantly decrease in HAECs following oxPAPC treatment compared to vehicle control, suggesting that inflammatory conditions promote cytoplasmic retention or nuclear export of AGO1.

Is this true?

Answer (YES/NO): NO